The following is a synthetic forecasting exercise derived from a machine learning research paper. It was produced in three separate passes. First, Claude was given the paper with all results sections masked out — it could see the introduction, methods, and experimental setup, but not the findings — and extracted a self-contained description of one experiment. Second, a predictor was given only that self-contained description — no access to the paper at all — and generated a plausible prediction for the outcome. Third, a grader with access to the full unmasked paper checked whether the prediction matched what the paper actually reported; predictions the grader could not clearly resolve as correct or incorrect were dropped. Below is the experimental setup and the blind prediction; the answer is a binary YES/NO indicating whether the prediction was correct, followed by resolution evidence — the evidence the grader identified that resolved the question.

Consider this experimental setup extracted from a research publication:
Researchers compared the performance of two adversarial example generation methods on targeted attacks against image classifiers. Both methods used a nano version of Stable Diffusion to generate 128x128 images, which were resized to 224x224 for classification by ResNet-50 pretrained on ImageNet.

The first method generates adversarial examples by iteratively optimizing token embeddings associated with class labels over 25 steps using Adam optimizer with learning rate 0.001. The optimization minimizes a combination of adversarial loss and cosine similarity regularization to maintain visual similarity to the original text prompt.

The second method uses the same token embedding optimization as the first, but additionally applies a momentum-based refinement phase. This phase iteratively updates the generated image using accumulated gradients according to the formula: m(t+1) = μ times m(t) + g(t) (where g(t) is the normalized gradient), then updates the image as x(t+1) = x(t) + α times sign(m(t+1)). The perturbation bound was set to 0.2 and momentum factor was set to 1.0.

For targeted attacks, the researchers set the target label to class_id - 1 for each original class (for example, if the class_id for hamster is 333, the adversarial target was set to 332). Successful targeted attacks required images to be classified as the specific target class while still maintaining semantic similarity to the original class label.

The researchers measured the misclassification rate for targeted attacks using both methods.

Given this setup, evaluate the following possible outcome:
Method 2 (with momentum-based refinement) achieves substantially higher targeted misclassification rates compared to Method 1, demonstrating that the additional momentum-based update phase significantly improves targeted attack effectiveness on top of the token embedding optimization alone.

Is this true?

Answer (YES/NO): NO